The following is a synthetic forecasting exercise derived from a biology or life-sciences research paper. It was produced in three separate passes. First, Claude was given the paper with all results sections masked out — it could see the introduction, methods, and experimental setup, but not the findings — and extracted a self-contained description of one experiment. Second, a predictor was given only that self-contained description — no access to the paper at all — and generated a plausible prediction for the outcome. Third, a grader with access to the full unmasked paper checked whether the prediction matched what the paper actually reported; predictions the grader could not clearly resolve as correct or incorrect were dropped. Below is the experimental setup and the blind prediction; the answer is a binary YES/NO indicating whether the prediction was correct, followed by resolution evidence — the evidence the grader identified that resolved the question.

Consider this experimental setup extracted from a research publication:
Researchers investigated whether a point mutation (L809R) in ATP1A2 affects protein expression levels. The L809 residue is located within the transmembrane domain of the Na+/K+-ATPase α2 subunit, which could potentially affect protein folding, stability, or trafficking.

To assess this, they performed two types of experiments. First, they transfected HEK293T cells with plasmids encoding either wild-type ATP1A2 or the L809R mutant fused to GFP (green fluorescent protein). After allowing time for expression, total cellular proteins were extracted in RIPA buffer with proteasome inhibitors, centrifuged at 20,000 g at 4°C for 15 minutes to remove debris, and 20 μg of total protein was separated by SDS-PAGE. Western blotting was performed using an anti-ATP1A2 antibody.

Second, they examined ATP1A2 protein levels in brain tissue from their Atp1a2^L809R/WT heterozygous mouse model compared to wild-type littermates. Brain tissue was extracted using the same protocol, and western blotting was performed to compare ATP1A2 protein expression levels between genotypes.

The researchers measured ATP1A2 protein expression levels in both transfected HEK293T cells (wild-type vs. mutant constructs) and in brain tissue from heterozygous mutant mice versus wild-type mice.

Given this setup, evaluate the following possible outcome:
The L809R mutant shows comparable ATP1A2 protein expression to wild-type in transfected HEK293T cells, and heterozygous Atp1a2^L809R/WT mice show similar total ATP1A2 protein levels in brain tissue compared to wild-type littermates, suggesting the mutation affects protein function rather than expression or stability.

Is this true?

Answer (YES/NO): YES